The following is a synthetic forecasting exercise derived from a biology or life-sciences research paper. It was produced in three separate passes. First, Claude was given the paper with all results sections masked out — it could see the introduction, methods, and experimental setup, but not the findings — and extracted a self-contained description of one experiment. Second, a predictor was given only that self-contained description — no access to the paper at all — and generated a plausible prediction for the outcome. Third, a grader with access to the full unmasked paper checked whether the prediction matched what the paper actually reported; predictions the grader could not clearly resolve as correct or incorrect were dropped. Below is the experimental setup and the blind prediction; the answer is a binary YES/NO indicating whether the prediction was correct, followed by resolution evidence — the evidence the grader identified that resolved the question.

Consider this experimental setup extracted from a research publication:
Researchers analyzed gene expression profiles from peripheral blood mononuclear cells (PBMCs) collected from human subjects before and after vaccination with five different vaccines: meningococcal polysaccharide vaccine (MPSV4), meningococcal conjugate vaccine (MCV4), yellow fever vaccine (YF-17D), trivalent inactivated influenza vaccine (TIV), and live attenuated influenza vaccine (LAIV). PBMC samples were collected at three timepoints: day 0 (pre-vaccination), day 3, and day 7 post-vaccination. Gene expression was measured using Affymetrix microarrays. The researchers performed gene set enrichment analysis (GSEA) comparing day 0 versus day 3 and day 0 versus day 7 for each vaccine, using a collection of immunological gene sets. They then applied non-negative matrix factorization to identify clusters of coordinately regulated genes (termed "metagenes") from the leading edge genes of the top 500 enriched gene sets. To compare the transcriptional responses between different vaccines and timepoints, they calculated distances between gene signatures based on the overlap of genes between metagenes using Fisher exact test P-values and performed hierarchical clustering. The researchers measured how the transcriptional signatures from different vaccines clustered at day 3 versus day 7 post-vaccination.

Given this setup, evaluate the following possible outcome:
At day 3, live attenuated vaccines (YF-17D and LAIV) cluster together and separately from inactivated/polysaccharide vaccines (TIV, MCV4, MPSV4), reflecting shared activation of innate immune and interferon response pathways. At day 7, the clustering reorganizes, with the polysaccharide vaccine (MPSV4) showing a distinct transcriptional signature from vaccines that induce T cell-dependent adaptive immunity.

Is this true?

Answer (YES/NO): NO